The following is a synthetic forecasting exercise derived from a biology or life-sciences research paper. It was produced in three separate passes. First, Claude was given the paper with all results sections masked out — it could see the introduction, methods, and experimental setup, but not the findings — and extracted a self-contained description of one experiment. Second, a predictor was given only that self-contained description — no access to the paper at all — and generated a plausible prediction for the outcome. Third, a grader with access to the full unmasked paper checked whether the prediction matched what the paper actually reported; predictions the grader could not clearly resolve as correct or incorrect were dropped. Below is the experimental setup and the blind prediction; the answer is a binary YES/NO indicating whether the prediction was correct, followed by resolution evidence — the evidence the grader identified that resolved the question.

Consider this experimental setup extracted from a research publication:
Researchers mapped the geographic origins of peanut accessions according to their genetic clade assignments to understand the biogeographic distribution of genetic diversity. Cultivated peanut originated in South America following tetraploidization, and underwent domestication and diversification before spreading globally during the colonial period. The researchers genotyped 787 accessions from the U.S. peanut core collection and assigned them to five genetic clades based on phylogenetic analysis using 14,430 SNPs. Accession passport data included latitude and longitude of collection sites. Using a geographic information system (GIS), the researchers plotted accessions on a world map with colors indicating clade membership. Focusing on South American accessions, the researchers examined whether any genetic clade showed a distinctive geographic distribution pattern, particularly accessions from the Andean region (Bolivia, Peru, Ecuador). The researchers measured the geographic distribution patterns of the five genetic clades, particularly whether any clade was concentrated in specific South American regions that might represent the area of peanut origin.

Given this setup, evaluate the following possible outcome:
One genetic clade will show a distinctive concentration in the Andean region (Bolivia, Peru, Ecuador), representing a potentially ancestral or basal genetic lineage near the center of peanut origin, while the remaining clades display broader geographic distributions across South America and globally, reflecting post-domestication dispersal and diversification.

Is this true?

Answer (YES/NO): YES